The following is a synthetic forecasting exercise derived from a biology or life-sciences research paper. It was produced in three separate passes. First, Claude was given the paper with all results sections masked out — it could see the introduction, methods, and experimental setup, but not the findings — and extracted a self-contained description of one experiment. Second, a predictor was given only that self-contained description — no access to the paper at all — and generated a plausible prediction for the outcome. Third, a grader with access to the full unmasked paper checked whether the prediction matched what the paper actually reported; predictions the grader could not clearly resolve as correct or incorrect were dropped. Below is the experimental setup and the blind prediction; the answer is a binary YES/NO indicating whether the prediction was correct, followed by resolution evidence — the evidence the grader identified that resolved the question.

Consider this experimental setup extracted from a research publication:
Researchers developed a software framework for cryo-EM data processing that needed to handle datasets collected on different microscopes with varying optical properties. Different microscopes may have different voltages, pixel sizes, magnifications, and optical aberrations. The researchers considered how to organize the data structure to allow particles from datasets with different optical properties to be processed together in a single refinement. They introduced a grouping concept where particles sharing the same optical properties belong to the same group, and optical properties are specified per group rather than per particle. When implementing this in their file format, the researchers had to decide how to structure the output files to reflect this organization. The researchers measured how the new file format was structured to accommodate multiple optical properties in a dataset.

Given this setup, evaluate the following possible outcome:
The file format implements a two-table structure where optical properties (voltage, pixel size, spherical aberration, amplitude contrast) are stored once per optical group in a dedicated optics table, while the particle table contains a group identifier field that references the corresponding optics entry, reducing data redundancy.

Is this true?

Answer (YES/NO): YES